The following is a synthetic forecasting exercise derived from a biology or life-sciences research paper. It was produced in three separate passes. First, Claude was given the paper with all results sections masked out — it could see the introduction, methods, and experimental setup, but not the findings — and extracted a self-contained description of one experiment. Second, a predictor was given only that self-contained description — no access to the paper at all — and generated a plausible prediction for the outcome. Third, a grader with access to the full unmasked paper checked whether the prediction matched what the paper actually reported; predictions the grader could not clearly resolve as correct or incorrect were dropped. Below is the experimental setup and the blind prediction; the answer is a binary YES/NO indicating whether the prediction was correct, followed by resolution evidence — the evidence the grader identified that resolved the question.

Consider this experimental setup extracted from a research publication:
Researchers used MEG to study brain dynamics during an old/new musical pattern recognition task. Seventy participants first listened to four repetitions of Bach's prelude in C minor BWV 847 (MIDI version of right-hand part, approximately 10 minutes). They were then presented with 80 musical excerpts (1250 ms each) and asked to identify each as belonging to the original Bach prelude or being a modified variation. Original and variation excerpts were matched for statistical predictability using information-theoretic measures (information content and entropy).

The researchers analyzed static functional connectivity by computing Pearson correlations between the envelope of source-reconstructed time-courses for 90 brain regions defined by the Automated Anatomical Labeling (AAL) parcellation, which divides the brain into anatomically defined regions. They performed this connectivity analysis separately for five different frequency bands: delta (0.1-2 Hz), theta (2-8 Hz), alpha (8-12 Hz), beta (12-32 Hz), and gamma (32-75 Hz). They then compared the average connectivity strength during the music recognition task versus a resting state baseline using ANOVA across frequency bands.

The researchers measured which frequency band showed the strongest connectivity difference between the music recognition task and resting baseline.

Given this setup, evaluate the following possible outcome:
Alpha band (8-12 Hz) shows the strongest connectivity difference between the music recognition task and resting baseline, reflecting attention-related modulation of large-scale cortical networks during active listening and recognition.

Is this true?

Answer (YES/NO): NO